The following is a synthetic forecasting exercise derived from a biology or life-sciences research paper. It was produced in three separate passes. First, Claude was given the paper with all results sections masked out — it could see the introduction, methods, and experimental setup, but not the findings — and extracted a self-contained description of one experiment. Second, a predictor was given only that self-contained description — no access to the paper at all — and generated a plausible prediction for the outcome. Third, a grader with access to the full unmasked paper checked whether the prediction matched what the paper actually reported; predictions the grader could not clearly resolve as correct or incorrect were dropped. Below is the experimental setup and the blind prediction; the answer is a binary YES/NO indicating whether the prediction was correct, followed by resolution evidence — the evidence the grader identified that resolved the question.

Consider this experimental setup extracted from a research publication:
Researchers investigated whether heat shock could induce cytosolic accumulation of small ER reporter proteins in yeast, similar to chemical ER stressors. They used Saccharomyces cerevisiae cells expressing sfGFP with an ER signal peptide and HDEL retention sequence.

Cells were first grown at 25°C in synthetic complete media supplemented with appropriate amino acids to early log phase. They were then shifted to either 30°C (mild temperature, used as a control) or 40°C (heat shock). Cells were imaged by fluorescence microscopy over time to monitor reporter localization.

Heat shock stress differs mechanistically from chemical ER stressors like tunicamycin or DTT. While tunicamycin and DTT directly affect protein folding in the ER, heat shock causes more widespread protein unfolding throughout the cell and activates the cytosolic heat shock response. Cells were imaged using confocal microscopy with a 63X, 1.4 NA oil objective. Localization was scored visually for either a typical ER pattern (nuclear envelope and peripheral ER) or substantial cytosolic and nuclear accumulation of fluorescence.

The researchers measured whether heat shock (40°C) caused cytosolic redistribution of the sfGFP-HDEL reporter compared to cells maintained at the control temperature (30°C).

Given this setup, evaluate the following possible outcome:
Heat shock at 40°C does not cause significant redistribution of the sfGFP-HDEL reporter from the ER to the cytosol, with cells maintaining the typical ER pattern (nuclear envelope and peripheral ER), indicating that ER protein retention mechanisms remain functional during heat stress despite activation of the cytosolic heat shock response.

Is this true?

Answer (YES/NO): YES